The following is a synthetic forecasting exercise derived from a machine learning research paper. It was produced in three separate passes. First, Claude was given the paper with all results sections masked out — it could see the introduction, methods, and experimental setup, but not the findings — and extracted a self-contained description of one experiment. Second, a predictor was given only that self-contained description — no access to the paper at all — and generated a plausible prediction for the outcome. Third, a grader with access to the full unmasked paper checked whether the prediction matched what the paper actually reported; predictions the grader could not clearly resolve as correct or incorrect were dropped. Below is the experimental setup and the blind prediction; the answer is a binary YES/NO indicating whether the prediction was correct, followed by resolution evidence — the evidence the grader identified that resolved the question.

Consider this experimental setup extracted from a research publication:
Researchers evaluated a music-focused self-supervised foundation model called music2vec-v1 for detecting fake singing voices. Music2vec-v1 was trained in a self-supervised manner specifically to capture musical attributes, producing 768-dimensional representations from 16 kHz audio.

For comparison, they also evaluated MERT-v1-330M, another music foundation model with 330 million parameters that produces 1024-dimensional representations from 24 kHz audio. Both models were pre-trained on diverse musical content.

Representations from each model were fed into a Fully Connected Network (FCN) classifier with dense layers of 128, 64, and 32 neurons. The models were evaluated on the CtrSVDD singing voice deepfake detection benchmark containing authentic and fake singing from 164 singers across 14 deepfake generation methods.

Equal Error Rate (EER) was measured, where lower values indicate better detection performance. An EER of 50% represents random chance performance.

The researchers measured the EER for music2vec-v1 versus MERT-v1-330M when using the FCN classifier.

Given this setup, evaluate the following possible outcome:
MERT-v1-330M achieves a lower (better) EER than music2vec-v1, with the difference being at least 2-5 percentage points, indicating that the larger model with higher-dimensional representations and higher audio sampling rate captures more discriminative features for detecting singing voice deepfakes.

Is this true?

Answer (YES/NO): YES